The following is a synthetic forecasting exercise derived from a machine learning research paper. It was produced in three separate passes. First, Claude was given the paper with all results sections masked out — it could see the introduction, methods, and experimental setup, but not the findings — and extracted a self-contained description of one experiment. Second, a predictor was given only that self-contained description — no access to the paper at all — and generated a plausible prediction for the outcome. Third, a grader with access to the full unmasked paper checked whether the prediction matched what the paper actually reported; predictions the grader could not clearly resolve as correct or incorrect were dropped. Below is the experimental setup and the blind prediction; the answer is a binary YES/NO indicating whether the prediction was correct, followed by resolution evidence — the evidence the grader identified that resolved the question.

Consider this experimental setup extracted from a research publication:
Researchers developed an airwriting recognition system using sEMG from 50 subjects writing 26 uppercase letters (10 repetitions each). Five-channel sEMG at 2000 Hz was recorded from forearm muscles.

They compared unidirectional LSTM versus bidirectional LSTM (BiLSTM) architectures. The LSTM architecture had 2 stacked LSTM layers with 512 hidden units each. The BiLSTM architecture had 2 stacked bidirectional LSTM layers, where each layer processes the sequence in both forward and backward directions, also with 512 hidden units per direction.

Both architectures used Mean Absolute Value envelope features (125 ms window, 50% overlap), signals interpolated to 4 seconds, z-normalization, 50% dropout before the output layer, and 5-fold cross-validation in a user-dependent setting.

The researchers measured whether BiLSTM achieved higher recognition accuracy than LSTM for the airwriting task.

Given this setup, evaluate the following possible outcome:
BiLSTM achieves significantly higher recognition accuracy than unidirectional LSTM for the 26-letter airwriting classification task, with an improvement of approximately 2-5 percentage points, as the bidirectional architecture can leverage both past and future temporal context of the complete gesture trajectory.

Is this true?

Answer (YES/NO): NO